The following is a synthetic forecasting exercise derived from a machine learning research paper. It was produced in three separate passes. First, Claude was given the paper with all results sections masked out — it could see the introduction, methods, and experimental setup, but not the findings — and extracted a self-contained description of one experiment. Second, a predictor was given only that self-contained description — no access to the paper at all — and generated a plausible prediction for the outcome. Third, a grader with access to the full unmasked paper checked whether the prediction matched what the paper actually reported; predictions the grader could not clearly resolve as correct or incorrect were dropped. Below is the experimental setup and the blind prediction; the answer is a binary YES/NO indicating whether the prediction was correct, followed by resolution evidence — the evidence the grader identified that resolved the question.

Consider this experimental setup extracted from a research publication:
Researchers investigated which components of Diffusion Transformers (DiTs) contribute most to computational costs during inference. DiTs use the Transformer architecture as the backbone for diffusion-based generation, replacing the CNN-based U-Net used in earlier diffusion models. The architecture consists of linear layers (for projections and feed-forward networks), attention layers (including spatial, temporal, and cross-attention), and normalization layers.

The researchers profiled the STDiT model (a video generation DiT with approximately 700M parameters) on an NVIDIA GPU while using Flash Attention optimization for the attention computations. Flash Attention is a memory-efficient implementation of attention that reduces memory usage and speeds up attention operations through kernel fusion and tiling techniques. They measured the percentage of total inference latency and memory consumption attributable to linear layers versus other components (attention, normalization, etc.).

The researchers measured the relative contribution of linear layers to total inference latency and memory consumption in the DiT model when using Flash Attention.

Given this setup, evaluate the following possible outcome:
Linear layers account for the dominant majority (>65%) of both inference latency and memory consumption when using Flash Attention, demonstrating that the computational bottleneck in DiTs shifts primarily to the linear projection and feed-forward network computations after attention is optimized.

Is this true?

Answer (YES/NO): YES